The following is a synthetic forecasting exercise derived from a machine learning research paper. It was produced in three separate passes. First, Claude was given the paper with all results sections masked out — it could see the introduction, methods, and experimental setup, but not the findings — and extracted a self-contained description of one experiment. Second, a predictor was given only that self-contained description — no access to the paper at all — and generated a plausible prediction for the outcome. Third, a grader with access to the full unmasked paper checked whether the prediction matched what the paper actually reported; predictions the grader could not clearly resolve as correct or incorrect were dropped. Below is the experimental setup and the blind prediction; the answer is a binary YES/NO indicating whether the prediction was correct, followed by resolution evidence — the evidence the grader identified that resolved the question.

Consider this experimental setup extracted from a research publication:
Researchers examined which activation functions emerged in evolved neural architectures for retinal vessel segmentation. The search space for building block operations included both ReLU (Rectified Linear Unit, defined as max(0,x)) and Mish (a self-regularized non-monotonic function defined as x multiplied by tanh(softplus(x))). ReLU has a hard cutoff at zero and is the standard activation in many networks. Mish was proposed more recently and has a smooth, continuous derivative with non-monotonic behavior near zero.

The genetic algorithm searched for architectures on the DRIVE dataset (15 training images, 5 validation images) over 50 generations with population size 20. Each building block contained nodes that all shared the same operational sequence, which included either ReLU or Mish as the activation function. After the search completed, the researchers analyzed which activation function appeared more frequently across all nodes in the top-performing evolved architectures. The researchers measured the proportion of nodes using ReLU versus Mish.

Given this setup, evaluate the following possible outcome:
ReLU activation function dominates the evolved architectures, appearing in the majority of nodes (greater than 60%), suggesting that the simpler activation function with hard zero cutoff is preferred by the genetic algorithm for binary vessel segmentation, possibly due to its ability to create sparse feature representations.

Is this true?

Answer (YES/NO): NO